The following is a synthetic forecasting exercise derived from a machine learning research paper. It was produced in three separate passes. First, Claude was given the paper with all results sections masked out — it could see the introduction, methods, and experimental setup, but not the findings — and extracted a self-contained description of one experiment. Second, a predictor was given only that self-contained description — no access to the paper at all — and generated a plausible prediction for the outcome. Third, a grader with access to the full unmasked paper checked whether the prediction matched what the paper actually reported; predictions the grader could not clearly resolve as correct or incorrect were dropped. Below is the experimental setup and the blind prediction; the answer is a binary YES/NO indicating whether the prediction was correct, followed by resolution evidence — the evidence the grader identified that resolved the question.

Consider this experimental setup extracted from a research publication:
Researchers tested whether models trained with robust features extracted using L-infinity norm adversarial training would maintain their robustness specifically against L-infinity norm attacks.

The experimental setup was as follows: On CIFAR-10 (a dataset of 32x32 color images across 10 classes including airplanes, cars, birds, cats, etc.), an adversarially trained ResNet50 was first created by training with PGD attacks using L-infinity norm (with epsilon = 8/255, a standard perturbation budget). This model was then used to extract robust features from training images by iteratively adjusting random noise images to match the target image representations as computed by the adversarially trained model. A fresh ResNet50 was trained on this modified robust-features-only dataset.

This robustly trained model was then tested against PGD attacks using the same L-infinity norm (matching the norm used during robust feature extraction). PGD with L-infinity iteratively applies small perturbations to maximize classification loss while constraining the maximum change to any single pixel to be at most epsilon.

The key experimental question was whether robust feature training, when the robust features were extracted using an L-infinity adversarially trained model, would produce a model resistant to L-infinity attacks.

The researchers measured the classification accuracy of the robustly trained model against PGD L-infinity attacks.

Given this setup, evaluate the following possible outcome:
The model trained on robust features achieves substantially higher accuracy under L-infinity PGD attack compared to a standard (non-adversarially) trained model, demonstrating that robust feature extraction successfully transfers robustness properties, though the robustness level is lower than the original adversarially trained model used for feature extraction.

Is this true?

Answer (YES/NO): NO